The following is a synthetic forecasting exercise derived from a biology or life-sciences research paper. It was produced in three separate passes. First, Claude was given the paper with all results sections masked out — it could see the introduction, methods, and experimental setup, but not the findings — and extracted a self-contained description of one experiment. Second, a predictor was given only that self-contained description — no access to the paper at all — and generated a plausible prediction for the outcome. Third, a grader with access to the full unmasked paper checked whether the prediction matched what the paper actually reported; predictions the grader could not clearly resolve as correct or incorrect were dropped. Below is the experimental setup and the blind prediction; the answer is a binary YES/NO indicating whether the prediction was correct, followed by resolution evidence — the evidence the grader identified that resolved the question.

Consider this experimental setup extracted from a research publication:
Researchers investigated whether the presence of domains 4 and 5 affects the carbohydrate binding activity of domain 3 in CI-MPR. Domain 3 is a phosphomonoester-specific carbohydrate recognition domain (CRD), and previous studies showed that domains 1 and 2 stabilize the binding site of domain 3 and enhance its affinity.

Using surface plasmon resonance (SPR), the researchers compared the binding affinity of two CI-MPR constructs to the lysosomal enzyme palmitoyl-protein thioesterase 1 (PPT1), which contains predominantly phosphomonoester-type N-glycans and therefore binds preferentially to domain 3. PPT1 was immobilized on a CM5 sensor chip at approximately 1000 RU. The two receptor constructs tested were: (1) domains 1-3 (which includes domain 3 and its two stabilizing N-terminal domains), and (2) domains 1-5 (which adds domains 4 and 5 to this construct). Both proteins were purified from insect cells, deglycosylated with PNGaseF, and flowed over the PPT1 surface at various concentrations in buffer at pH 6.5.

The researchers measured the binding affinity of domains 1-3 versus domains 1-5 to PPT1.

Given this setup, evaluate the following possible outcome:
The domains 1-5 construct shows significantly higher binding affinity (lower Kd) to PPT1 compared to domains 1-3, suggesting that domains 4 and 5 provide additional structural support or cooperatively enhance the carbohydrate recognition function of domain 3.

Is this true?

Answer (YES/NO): NO